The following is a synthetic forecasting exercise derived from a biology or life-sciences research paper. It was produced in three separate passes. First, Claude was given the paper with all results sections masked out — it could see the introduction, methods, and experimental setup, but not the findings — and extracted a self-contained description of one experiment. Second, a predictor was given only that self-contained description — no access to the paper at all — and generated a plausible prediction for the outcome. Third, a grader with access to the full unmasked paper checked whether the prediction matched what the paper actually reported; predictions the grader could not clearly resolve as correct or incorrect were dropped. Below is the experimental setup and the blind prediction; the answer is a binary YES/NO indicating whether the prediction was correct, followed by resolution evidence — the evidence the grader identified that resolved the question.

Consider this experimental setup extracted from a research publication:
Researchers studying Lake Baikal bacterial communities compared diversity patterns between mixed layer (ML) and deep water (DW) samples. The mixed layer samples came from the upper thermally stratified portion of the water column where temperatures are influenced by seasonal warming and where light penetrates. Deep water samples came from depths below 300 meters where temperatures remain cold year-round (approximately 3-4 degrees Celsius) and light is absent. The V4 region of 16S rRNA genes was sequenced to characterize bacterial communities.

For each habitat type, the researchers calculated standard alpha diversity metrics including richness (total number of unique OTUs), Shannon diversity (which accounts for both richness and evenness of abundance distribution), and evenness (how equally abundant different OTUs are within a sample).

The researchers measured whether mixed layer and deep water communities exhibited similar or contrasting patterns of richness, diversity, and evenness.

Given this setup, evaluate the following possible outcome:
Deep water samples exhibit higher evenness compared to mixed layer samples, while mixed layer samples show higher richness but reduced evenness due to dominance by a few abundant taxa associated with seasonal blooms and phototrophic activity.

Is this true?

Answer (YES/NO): YES